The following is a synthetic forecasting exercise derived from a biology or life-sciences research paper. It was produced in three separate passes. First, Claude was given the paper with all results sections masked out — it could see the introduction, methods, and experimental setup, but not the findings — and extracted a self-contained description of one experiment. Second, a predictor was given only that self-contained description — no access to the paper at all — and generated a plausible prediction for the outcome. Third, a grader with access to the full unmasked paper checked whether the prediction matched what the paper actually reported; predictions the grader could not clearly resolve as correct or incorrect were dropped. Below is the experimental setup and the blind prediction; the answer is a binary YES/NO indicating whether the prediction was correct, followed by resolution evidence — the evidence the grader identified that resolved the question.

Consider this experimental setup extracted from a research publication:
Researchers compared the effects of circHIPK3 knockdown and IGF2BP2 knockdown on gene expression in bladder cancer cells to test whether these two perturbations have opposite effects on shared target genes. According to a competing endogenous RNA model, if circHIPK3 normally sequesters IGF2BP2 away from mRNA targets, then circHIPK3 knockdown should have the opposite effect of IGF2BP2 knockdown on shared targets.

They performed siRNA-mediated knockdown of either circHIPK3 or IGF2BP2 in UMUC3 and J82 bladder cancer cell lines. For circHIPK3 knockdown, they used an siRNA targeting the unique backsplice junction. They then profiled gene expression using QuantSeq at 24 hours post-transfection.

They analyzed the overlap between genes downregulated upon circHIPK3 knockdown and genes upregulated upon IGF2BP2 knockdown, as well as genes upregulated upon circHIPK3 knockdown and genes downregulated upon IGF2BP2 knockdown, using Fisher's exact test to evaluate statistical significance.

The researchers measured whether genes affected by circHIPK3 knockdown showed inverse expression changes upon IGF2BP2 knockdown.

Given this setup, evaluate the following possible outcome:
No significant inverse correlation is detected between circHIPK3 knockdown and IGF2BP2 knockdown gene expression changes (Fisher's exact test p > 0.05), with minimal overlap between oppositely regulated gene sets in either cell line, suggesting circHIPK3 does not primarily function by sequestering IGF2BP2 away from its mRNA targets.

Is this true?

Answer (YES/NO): NO